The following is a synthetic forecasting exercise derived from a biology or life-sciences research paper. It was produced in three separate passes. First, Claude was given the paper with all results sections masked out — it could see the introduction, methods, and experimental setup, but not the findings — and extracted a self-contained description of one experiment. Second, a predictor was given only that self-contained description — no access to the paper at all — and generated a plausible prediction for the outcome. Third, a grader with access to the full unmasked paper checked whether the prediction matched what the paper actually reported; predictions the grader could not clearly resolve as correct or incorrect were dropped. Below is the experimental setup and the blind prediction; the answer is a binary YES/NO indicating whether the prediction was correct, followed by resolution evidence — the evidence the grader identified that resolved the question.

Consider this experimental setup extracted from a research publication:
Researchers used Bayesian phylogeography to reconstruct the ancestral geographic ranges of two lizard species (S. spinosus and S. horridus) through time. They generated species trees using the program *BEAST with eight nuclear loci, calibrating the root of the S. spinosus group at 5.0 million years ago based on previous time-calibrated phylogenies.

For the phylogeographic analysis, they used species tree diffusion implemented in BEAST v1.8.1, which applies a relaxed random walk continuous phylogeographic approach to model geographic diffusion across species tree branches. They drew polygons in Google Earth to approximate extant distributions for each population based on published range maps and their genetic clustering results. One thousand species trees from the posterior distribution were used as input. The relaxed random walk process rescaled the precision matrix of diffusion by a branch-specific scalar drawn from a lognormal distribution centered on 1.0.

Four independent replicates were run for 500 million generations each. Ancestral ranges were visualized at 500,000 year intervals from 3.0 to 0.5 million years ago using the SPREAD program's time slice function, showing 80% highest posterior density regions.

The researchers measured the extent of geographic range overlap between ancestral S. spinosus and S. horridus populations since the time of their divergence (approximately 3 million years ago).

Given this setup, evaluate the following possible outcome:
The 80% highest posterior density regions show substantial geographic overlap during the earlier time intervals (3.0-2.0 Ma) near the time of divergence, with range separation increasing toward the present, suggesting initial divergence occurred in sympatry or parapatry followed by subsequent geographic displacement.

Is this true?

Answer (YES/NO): YES